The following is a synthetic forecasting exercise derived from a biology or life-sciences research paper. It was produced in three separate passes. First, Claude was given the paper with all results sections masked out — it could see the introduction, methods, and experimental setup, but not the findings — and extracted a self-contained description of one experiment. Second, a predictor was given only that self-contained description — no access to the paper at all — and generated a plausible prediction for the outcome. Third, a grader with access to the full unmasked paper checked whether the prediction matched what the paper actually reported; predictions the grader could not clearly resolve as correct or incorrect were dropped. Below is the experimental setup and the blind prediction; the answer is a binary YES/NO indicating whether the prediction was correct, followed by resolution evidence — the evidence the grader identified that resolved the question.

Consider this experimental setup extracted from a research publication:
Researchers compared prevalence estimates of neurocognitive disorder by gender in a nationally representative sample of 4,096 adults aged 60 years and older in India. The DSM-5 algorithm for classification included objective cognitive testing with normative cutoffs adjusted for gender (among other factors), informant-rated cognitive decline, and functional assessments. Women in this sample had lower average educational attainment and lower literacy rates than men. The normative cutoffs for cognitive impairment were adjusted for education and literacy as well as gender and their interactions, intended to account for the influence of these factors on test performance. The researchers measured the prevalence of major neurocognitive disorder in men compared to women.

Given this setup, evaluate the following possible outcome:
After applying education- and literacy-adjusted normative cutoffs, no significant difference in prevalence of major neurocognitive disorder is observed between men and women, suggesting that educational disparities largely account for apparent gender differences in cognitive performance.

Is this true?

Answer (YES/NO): NO